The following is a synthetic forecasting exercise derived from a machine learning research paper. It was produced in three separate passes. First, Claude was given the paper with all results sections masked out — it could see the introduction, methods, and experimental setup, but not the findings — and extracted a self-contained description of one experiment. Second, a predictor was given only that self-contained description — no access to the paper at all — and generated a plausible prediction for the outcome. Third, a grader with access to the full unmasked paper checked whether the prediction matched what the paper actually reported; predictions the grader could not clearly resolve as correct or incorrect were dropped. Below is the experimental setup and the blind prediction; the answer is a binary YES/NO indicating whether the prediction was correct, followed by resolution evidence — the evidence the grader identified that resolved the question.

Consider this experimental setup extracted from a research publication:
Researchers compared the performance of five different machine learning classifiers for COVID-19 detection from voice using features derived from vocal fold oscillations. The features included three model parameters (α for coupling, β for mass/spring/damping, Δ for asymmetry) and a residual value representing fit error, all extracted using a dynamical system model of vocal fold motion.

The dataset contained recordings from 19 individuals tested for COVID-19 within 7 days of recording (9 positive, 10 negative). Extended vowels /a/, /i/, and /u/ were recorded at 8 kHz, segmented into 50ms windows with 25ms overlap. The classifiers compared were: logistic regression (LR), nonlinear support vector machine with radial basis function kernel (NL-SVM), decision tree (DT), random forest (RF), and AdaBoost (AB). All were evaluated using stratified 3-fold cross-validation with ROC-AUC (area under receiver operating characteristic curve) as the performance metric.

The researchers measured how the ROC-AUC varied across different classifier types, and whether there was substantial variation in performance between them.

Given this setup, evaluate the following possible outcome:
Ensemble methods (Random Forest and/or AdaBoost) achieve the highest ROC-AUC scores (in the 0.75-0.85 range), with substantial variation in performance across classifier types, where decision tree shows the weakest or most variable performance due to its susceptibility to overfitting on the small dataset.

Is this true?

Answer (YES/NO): NO